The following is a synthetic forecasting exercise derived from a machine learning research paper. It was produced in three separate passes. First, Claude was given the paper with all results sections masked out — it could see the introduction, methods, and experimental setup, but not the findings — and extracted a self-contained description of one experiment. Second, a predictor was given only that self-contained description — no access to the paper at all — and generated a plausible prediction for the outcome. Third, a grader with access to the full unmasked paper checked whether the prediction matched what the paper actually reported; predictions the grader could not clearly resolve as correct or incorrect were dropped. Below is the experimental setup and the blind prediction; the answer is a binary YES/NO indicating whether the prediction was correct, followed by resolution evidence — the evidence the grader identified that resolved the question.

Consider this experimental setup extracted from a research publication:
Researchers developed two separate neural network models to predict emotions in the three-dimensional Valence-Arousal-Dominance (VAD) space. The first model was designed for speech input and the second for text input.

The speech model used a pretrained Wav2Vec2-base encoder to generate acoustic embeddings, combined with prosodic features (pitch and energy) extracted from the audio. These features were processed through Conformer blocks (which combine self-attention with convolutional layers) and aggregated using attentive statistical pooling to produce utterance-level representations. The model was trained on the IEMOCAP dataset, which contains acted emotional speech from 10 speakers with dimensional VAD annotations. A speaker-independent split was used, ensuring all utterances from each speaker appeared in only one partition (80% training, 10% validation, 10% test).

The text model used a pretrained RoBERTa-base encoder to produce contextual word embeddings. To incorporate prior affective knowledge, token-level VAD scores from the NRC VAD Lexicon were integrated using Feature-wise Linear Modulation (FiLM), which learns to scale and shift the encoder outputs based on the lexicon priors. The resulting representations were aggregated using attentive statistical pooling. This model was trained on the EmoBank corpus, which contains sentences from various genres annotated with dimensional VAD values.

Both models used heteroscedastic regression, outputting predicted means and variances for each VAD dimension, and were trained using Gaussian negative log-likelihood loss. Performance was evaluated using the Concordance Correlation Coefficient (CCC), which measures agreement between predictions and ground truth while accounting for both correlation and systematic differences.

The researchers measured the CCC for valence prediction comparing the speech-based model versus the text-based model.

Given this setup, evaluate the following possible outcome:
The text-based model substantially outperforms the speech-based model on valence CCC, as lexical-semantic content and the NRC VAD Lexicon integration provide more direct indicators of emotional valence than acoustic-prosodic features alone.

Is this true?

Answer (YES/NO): YES